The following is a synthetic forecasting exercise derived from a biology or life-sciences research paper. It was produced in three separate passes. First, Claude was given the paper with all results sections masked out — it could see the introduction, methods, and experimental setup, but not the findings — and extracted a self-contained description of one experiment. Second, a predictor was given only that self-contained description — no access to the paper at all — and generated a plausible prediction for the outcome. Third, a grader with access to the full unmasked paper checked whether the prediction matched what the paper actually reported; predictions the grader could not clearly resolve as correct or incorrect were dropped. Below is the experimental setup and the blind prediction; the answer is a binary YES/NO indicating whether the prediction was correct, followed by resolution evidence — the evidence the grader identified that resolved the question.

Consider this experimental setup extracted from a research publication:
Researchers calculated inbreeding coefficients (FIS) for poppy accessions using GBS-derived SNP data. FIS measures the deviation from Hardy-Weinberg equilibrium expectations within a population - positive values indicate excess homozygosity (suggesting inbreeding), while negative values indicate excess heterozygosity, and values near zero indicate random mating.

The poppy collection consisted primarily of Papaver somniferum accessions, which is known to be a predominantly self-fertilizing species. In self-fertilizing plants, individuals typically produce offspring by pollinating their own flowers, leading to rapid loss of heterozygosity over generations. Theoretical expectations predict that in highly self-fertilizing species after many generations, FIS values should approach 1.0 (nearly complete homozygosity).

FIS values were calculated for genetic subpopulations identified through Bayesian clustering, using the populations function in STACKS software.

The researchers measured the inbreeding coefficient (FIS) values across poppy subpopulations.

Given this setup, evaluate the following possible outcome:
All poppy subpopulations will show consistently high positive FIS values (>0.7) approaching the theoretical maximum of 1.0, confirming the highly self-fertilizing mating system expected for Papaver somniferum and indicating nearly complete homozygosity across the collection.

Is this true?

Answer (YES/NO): NO